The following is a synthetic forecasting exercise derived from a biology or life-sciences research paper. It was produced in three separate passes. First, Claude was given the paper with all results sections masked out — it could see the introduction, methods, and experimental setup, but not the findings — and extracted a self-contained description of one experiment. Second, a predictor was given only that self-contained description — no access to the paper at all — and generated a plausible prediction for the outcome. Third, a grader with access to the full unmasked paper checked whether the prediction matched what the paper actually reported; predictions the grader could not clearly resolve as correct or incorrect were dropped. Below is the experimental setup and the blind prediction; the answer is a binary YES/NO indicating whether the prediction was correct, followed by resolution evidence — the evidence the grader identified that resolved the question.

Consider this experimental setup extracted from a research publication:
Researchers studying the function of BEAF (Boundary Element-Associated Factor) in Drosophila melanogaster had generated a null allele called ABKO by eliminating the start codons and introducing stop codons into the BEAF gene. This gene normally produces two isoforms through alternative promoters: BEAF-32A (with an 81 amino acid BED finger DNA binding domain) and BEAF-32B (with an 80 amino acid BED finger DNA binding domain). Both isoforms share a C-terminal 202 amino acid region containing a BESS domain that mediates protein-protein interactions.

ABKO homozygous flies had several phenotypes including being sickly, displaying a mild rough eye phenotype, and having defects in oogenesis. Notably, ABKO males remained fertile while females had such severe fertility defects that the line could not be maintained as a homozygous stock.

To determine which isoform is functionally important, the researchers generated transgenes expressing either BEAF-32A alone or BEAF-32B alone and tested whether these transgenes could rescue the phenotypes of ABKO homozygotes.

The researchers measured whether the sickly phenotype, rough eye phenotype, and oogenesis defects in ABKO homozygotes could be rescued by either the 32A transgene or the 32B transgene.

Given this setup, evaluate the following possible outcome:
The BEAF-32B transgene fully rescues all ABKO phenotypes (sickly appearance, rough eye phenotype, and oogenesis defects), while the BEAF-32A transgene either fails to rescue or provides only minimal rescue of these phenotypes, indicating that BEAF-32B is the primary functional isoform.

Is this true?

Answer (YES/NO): YES